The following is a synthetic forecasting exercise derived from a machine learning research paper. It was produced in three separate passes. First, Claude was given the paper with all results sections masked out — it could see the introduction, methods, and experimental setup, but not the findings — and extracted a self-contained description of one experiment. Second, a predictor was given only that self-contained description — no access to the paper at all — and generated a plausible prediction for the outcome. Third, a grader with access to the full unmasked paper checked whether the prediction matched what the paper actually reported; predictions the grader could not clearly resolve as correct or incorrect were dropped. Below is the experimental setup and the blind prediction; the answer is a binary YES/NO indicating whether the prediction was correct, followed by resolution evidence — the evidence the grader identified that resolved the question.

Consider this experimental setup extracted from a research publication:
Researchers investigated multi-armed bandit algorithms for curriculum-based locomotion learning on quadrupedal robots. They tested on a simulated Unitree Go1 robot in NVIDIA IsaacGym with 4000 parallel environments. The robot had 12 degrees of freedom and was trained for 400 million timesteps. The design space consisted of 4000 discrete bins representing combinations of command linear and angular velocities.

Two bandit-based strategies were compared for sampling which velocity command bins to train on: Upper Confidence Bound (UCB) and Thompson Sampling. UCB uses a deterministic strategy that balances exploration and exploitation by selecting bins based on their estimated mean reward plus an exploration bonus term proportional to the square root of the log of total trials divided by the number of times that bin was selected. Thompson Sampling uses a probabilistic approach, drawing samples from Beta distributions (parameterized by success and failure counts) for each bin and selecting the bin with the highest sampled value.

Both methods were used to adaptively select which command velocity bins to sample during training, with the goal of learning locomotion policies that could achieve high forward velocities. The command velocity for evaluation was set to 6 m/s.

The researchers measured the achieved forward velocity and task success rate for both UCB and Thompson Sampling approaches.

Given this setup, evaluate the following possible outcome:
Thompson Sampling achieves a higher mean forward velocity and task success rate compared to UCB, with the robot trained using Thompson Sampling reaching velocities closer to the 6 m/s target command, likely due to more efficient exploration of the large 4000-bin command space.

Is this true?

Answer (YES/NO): NO